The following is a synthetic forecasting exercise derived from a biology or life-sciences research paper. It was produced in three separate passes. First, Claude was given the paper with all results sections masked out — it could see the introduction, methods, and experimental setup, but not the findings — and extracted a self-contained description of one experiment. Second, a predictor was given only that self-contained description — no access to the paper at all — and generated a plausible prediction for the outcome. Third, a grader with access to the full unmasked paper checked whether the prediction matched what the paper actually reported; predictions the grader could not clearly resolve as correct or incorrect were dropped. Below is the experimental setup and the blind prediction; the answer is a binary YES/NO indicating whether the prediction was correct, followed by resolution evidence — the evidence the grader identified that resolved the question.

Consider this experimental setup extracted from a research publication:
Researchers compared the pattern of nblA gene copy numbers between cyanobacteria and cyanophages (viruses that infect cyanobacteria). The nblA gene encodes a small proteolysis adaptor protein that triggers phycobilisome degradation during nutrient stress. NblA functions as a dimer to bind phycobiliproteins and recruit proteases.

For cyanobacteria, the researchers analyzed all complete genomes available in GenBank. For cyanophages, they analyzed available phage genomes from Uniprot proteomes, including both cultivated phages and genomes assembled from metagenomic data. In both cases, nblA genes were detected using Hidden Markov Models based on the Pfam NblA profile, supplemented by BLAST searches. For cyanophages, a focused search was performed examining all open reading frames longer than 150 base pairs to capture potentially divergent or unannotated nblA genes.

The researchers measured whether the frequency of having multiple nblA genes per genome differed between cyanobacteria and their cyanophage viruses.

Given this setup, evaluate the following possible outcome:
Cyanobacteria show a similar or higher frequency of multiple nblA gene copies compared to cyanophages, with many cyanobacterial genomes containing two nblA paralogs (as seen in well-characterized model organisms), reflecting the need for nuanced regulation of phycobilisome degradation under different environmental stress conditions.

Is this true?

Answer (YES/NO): YES